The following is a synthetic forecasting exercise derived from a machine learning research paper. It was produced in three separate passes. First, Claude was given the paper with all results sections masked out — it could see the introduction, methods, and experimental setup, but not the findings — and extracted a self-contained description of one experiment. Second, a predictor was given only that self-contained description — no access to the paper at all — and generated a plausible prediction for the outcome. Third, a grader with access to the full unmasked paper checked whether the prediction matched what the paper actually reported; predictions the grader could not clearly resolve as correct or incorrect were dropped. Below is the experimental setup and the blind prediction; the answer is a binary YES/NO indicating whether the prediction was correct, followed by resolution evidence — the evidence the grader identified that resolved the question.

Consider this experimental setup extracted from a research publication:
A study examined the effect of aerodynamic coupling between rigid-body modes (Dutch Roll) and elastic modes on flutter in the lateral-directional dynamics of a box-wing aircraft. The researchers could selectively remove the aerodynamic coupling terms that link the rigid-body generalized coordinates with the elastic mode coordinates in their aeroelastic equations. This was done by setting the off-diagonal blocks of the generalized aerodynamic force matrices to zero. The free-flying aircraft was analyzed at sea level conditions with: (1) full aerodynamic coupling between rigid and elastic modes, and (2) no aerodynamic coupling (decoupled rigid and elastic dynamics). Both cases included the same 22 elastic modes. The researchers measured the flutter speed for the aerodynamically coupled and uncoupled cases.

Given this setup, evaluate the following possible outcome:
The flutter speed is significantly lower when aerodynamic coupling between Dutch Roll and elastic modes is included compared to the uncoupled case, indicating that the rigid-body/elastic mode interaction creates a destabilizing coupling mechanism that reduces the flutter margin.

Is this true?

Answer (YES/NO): NO